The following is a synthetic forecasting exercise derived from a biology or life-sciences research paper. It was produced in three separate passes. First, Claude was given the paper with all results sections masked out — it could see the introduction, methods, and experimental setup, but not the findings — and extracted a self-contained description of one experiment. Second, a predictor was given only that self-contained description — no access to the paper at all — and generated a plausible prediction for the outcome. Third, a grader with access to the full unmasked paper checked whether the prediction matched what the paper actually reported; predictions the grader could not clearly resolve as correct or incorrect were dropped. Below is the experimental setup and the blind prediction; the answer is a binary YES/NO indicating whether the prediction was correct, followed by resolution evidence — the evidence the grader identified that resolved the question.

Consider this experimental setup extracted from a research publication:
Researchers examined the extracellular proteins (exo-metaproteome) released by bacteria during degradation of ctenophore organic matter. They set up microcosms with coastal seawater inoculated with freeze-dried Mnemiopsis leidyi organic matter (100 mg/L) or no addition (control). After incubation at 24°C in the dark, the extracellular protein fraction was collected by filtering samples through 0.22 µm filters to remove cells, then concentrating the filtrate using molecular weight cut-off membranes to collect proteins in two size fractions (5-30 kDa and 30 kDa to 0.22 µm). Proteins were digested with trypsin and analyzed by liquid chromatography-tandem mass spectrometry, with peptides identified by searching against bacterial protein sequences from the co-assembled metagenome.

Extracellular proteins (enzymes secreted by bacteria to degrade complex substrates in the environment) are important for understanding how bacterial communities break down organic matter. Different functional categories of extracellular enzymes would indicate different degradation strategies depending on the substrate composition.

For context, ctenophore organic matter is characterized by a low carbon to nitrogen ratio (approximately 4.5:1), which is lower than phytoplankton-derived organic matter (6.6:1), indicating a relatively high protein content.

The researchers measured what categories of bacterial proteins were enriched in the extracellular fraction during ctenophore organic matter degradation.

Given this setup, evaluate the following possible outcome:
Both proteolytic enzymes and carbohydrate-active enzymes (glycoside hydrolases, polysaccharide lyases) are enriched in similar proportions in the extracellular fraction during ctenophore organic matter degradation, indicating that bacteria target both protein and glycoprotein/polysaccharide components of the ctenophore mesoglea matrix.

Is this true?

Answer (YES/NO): NO